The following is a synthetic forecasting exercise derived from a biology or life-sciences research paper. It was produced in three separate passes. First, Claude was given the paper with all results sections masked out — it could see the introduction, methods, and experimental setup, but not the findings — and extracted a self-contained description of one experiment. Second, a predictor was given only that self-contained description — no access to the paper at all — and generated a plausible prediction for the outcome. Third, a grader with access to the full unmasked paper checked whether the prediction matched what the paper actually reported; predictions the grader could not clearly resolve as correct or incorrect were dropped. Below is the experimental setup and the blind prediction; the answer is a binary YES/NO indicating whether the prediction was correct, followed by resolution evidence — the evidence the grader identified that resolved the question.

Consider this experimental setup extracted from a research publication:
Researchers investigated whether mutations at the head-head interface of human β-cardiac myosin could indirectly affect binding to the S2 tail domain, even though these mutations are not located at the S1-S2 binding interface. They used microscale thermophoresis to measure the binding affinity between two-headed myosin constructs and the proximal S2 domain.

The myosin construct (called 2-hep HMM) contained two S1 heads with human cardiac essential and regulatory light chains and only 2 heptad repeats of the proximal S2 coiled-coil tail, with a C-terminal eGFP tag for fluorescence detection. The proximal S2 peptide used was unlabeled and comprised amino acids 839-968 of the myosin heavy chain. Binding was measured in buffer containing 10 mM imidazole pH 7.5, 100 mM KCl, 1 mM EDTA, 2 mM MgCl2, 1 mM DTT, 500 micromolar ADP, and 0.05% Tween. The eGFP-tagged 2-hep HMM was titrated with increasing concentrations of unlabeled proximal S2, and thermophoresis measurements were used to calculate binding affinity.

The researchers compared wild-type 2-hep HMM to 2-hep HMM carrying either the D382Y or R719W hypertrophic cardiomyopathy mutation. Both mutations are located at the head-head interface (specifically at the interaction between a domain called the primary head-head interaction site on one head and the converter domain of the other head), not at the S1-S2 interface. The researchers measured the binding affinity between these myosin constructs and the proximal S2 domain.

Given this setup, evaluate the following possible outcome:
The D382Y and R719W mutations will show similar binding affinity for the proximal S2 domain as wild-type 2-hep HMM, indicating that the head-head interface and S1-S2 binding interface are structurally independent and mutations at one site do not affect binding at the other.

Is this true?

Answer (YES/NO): NO